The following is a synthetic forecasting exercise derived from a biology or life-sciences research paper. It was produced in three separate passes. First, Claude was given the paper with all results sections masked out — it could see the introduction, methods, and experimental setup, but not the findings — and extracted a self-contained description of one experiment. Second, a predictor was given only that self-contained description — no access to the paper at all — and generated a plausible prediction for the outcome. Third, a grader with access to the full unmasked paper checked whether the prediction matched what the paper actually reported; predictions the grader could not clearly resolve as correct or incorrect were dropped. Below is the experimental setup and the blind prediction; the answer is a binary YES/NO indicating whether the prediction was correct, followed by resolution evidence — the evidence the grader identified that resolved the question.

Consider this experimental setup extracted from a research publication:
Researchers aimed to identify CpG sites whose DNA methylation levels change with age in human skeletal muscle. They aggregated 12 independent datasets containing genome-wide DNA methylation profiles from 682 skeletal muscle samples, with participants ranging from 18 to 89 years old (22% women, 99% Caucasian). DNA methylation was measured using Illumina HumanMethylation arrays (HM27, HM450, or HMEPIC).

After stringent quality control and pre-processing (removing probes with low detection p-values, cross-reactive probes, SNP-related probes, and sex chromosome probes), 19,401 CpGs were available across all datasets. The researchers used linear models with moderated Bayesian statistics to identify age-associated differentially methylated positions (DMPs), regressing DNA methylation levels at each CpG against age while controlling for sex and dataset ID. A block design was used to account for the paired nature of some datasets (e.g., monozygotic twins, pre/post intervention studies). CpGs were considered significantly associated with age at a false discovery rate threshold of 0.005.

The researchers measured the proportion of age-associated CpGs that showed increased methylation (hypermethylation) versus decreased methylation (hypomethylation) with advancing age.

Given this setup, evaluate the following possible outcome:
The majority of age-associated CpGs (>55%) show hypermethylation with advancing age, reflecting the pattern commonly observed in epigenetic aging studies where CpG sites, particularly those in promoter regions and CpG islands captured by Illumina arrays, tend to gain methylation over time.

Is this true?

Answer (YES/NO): NO